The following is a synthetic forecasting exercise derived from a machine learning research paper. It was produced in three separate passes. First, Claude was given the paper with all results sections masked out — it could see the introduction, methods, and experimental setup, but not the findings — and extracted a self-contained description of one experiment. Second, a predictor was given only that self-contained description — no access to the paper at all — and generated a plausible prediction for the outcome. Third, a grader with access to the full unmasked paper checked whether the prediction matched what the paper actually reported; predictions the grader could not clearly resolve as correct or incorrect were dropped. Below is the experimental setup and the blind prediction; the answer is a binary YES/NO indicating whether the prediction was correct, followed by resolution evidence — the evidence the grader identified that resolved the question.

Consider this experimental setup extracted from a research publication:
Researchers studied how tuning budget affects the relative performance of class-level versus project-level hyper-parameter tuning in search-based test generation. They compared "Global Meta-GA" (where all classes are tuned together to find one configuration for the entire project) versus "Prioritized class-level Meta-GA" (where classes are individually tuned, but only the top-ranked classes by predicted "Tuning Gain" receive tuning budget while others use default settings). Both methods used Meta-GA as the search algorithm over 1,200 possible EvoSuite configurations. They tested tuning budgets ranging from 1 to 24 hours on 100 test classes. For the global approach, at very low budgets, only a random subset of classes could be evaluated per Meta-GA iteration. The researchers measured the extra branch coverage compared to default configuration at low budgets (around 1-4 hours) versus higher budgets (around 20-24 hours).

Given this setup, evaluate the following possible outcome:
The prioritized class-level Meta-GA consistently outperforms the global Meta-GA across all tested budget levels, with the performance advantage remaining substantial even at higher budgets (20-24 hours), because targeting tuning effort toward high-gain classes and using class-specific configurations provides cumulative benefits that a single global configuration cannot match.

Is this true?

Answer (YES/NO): YES